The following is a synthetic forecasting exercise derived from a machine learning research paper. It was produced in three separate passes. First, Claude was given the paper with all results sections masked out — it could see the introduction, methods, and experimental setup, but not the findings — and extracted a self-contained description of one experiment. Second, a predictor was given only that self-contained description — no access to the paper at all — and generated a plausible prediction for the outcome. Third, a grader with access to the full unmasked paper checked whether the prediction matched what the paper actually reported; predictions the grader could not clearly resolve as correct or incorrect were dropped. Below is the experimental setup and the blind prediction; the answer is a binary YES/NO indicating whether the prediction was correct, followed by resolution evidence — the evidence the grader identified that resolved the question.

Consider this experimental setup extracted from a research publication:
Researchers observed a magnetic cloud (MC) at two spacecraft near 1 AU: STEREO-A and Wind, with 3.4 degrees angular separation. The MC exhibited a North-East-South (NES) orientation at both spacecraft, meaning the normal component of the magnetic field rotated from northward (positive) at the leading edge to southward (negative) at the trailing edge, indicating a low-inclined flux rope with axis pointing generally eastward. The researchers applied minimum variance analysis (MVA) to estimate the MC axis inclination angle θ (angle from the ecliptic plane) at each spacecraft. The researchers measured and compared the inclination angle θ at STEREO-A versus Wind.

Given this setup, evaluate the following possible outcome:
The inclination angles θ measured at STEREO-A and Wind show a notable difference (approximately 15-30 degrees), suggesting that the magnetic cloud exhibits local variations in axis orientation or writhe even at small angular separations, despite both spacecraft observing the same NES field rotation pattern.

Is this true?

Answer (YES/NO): NO